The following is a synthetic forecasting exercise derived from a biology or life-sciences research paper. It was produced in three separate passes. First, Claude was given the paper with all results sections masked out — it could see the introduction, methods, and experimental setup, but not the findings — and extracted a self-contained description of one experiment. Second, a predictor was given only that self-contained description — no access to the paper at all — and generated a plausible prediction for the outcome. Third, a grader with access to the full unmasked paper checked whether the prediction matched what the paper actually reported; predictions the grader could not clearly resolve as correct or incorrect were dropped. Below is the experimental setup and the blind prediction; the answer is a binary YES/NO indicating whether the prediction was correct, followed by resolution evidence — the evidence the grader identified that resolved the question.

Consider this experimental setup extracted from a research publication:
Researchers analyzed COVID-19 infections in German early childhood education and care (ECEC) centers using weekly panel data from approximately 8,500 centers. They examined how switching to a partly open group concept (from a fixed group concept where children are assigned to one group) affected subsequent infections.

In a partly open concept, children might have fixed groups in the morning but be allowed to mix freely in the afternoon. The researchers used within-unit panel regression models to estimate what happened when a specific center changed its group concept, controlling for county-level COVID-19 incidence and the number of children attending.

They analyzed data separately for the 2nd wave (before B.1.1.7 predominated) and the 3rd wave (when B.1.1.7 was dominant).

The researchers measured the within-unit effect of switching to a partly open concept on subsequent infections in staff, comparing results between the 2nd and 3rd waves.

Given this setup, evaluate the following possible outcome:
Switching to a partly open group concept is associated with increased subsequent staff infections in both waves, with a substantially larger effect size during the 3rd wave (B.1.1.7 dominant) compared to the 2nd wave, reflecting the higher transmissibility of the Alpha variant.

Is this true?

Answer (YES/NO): NO